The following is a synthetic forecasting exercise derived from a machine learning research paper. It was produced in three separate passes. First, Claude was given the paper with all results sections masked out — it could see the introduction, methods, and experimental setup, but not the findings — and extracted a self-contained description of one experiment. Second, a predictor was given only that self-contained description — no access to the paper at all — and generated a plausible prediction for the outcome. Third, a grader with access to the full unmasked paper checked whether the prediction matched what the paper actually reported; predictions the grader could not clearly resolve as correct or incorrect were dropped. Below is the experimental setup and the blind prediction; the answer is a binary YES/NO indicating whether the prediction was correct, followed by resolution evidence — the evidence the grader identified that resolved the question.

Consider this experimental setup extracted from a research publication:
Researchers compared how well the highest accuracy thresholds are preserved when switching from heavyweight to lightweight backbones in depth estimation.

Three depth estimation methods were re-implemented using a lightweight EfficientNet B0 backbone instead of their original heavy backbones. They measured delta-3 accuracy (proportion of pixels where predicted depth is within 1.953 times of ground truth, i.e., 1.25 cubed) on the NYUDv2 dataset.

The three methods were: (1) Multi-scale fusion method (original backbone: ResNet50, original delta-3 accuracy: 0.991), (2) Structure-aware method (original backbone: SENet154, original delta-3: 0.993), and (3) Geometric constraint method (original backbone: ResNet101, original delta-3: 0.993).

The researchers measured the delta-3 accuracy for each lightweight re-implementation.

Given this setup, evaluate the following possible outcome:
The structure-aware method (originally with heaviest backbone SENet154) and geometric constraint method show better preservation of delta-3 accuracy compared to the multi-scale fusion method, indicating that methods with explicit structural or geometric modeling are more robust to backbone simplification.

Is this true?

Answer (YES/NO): NO